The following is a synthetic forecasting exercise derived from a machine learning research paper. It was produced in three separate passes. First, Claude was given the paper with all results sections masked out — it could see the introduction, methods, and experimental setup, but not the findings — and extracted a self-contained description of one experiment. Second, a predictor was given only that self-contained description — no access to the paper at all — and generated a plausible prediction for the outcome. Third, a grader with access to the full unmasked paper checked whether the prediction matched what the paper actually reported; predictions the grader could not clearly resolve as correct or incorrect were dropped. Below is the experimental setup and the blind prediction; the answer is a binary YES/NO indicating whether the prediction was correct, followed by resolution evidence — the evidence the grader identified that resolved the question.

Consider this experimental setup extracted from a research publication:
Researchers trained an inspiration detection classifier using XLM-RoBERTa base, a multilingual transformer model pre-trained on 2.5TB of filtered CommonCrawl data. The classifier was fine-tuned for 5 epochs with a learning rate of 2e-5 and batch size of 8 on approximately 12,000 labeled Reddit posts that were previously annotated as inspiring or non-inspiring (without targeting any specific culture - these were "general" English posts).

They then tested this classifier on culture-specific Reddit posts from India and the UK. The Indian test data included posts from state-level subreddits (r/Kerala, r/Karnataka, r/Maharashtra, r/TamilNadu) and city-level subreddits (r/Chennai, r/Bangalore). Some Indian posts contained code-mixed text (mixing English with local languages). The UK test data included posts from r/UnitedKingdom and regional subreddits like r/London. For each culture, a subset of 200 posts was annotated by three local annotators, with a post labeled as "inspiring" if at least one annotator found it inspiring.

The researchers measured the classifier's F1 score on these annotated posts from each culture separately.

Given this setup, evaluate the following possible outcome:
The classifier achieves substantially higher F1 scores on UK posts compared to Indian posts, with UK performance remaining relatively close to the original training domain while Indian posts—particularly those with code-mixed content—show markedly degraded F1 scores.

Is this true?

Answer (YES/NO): NO